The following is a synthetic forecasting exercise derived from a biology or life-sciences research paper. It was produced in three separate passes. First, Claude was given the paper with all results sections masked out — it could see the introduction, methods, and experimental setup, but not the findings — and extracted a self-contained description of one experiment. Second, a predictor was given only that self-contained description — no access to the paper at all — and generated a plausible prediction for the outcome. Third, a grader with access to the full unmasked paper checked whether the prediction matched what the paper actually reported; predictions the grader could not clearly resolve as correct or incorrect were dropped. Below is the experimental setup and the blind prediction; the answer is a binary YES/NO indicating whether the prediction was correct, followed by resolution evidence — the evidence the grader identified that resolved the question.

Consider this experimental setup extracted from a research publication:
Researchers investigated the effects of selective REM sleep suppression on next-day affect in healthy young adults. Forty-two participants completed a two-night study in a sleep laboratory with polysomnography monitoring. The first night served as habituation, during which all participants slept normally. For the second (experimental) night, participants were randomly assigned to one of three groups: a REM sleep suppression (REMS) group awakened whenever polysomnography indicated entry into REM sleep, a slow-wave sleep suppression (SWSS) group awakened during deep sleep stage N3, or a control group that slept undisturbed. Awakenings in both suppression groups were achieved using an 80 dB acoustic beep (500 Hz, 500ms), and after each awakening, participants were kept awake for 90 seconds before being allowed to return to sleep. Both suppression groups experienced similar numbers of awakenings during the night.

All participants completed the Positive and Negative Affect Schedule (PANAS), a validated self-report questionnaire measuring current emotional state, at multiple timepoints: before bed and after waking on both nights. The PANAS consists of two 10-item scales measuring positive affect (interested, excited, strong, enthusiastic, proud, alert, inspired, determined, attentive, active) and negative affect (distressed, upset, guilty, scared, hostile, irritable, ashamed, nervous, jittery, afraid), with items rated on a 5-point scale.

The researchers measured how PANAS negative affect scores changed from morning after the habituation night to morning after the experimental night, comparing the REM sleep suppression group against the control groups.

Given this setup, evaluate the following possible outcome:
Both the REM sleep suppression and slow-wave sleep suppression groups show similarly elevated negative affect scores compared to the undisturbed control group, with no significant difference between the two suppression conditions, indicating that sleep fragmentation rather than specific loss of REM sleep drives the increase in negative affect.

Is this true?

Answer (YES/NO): NO